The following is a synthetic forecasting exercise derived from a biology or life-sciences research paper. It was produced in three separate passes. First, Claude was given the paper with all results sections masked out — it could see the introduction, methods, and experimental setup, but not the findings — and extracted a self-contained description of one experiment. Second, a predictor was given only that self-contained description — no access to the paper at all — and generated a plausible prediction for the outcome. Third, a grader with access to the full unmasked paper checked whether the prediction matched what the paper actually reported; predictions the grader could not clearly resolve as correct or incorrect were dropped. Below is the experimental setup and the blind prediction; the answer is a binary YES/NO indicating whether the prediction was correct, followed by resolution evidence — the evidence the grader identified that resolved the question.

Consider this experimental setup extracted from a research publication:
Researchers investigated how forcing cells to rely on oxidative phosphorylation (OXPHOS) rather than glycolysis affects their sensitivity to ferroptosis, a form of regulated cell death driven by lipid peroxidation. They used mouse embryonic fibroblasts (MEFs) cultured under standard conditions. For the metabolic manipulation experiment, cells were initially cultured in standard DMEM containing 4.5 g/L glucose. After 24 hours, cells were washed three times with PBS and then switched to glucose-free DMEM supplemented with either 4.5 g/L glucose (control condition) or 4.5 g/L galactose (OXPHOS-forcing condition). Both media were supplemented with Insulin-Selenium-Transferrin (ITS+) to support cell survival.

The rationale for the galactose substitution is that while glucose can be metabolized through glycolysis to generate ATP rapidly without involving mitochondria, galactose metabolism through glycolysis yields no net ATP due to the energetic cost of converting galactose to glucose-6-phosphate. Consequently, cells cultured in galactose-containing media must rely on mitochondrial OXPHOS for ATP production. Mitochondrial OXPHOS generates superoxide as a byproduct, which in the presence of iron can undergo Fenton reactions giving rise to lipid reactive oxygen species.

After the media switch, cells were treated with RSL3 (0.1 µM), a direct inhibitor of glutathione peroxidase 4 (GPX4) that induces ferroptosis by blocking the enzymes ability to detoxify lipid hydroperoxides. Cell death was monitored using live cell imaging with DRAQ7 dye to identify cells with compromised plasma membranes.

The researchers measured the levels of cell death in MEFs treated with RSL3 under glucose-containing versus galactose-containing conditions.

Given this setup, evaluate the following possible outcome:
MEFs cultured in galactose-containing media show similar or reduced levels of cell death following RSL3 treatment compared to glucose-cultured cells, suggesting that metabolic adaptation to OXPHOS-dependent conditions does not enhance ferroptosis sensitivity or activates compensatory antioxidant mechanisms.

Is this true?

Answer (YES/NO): NO